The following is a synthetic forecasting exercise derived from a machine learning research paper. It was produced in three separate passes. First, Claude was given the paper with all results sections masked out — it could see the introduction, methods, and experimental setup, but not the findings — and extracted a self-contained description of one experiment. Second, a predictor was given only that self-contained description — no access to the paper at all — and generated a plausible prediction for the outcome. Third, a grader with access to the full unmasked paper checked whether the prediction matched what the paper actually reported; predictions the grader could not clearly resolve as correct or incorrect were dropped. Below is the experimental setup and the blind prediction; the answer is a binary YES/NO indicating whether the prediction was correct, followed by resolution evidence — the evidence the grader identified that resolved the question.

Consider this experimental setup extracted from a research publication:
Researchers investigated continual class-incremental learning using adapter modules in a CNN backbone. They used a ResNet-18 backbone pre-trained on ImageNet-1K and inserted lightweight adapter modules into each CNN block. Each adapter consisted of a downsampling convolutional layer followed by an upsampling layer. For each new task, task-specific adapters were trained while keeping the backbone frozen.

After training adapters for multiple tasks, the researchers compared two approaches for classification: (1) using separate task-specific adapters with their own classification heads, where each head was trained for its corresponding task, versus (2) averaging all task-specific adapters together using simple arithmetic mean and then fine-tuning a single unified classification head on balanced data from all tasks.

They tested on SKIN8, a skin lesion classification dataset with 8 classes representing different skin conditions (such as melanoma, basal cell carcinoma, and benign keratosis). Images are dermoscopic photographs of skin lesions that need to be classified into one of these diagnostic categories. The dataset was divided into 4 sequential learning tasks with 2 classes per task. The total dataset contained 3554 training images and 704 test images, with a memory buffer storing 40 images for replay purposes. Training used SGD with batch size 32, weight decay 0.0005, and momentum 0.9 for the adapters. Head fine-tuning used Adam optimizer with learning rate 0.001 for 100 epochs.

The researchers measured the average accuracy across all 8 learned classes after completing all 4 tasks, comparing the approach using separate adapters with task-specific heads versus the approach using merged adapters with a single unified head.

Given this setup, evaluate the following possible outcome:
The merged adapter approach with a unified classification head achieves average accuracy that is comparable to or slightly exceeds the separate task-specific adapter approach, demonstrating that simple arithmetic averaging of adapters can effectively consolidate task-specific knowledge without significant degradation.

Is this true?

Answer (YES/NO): YES